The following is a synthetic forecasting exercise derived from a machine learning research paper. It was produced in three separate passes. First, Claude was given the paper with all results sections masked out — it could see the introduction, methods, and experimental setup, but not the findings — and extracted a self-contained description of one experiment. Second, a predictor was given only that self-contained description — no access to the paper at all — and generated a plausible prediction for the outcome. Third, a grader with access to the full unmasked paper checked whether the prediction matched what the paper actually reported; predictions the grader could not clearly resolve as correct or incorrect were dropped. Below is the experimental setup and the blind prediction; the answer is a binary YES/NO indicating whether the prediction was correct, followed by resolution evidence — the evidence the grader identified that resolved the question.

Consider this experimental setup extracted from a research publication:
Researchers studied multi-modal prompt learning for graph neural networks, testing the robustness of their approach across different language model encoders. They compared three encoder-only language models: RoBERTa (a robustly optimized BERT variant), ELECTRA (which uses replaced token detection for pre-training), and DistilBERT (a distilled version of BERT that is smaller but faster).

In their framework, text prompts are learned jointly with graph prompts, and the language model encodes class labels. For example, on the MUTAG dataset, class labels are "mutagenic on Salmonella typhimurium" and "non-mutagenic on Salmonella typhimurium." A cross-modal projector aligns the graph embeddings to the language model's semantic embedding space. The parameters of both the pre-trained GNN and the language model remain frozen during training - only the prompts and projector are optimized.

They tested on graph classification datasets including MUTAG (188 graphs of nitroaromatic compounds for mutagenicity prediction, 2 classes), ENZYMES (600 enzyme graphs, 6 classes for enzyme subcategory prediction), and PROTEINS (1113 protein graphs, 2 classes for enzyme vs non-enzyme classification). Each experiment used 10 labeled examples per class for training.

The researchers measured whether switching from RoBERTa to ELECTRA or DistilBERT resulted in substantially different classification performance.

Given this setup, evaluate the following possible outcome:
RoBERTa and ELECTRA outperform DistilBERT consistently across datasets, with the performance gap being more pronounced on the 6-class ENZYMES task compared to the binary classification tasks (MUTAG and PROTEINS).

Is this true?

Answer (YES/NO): NO